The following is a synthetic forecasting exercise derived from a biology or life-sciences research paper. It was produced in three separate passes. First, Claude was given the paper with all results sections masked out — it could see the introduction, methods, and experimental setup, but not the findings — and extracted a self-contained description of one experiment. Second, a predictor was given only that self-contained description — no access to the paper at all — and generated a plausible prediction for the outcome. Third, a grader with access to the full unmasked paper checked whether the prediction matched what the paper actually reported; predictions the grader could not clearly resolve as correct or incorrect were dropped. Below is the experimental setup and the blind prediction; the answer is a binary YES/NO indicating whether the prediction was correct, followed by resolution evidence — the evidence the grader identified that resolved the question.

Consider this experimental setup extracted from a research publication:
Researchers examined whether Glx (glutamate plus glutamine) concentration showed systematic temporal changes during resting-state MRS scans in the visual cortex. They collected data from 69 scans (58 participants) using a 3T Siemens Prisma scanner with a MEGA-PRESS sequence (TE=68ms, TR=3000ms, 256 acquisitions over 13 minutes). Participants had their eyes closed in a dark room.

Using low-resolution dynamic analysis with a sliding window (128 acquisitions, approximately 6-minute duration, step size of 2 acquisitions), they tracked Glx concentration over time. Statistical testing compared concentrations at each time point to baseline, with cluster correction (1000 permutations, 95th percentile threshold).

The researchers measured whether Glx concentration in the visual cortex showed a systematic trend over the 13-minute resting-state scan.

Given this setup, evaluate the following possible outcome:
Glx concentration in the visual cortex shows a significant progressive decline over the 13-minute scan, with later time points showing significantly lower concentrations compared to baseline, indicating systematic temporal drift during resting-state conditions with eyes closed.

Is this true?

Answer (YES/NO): NO